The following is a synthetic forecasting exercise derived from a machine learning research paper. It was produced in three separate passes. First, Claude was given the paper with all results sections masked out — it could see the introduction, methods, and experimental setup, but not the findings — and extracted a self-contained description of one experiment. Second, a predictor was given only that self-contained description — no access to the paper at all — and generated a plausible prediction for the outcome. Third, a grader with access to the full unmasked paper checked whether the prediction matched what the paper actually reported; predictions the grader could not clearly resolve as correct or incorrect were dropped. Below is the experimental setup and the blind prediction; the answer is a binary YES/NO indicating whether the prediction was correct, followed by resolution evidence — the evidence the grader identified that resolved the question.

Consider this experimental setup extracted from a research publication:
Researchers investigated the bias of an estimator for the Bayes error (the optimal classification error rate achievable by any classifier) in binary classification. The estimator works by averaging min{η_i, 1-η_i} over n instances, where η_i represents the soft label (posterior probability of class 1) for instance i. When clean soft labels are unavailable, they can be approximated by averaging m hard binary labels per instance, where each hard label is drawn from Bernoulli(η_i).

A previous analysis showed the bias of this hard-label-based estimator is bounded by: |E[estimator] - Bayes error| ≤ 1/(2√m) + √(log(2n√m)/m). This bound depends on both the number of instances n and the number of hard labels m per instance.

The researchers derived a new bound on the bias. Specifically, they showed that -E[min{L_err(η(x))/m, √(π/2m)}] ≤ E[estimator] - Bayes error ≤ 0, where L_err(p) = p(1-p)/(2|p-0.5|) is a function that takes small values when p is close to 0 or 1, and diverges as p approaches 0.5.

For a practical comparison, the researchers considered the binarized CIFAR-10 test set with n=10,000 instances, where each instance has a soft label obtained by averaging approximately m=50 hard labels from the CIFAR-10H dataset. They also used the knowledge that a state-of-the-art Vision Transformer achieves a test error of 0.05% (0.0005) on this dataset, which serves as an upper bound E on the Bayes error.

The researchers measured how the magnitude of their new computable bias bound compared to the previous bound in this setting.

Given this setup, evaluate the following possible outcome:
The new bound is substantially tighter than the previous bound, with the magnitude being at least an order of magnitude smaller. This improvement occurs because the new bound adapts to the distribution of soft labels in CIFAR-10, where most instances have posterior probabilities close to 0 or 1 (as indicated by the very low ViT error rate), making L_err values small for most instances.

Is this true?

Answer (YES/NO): YES